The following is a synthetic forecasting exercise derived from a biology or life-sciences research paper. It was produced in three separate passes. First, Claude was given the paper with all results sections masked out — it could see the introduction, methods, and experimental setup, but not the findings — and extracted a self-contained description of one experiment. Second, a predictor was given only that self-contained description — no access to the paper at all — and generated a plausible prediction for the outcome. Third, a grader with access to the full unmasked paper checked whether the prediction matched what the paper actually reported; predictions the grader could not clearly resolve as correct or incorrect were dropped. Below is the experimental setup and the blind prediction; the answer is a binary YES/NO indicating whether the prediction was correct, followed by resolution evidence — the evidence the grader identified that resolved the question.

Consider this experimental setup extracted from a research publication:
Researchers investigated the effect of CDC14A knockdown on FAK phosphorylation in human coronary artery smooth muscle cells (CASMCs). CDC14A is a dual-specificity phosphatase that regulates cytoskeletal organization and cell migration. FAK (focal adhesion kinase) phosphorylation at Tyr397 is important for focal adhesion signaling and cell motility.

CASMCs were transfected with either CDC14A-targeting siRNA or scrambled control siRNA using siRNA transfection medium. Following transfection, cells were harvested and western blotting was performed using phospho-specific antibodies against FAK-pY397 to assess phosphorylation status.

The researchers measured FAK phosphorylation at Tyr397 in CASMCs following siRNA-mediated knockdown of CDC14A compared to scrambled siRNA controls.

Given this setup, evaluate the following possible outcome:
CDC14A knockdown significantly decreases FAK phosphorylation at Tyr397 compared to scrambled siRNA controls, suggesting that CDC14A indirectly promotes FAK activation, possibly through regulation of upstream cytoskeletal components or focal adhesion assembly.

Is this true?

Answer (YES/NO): NO